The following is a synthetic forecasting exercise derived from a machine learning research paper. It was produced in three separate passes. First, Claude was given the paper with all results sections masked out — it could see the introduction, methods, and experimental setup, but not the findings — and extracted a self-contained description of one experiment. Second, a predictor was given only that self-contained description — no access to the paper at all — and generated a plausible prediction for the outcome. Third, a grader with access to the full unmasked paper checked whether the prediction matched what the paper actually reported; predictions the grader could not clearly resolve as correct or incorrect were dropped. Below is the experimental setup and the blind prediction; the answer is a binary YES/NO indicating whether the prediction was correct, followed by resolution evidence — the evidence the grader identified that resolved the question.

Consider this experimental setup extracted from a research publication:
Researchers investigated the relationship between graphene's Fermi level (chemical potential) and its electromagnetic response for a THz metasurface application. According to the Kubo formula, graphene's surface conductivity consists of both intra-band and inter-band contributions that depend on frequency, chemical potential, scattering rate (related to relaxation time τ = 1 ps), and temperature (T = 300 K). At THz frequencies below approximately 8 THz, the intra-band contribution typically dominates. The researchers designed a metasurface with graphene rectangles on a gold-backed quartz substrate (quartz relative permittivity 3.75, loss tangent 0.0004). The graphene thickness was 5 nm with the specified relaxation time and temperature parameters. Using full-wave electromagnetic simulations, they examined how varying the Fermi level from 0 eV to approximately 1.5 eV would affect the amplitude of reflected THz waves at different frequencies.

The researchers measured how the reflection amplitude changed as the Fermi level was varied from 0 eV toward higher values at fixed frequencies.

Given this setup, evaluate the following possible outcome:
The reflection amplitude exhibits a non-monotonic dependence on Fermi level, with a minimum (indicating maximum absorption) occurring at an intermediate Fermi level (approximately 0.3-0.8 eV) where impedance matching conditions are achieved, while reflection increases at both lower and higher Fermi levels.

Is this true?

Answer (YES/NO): YES